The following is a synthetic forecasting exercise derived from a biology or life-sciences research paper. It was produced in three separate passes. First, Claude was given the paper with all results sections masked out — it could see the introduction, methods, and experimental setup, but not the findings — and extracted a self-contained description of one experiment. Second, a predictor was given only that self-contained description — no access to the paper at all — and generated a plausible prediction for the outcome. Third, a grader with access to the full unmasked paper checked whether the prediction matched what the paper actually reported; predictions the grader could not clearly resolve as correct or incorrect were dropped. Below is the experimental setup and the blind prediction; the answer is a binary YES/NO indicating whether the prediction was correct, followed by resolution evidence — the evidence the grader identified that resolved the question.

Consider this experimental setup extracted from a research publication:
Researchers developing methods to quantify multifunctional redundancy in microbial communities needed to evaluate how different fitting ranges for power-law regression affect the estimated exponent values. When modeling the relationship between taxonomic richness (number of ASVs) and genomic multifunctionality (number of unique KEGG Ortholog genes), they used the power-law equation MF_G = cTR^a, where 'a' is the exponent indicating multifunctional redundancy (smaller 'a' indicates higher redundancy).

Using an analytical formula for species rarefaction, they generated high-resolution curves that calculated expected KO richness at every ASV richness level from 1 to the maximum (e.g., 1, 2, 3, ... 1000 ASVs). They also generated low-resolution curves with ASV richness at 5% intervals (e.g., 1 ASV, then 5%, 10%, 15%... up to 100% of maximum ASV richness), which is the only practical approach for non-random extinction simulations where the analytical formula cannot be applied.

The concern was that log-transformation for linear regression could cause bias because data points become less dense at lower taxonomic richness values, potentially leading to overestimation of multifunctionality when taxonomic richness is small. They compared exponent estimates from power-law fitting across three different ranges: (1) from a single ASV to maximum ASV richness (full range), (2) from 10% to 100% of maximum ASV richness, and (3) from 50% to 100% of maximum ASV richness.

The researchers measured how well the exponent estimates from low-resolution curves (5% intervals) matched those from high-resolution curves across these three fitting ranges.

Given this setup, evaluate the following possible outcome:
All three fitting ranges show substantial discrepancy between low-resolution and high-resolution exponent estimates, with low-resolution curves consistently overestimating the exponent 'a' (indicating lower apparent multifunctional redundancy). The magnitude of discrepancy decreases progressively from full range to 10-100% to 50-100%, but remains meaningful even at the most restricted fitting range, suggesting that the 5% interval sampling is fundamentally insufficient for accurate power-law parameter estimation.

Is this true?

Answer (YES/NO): NO